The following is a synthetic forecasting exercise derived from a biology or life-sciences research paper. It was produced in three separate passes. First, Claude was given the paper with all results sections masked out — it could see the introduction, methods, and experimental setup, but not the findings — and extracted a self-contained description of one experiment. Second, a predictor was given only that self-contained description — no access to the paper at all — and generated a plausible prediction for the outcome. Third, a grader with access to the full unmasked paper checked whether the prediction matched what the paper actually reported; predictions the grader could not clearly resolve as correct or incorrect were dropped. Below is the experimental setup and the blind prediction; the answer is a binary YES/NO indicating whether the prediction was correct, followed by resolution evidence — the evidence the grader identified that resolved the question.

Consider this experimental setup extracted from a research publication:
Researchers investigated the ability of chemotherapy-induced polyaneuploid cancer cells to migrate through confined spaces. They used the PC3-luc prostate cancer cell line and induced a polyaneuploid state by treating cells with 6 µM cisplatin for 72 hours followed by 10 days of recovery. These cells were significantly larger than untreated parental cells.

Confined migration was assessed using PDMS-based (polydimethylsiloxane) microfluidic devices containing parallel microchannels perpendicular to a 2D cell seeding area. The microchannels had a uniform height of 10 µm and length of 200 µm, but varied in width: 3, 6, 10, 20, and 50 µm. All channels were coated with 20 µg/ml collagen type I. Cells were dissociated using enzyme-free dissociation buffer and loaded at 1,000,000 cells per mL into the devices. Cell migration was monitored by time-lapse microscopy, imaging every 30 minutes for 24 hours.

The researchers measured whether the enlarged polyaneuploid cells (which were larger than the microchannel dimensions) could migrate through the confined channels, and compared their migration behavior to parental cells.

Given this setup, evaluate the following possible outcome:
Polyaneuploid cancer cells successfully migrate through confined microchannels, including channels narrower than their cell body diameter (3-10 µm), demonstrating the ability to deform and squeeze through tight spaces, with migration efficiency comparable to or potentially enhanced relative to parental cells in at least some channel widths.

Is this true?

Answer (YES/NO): NO